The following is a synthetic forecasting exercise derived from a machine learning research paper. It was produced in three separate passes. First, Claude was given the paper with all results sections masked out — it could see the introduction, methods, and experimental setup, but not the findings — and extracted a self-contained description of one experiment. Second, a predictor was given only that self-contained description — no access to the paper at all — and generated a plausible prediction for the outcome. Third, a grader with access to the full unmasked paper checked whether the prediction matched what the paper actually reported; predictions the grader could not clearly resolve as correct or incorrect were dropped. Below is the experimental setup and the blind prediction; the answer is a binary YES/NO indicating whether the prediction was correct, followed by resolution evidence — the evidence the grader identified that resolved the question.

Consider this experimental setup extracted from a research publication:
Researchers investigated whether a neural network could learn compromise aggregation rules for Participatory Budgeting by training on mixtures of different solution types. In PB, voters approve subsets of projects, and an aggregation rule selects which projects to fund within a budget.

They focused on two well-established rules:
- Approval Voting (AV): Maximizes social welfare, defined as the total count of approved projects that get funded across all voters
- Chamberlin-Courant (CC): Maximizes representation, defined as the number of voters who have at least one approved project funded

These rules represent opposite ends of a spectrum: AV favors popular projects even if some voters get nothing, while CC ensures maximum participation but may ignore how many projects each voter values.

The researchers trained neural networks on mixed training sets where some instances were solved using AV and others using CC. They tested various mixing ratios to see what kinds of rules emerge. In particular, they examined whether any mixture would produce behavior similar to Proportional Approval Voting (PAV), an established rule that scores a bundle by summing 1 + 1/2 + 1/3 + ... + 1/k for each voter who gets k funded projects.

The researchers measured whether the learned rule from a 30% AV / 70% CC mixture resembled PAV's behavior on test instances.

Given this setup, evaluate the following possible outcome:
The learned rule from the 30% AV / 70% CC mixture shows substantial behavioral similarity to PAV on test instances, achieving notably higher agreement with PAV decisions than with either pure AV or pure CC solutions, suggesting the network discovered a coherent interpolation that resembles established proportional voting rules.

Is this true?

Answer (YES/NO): NO